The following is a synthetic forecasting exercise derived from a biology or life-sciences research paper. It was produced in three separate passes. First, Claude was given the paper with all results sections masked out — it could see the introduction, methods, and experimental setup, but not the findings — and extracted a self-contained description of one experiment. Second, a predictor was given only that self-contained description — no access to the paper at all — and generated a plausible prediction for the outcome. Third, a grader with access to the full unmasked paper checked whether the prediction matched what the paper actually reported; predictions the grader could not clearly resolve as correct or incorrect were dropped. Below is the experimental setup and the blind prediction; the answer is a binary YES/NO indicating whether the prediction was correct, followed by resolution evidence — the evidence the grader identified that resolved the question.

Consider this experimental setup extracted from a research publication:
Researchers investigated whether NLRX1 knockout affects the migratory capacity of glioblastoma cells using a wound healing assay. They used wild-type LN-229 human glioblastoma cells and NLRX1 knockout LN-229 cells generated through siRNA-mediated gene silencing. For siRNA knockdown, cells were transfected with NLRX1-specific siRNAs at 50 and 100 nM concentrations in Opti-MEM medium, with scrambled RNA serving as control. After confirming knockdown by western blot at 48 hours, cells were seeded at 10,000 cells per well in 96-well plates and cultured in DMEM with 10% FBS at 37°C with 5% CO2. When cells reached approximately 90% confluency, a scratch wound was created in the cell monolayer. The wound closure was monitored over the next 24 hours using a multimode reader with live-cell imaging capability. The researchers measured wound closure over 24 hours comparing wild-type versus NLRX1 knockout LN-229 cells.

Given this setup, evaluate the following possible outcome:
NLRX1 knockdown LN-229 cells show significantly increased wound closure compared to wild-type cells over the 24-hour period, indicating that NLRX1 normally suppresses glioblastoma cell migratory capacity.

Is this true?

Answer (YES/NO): NO